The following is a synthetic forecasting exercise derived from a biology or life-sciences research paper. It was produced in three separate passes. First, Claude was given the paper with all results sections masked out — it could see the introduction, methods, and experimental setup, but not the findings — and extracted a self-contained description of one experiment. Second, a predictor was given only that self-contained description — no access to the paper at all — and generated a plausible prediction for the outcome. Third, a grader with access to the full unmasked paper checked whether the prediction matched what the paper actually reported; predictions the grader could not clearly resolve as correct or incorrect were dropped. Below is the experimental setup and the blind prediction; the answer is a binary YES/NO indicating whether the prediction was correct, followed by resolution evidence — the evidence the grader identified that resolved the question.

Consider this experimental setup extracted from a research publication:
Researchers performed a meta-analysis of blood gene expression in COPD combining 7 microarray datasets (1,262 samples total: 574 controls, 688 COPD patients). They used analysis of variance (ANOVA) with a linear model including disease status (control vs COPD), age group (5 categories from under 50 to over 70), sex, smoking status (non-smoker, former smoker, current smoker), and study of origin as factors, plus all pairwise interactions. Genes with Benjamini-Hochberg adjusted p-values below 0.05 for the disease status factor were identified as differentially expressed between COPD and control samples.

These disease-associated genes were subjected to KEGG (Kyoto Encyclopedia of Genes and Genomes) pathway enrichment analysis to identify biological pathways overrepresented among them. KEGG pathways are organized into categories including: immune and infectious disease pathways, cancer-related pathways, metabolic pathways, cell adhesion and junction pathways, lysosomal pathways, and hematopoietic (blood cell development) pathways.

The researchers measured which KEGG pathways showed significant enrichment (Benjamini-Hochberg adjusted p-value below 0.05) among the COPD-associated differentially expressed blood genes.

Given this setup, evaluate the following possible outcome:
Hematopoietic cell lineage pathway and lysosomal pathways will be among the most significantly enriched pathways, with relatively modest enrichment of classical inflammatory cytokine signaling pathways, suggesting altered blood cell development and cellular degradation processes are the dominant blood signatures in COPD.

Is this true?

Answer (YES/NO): NO